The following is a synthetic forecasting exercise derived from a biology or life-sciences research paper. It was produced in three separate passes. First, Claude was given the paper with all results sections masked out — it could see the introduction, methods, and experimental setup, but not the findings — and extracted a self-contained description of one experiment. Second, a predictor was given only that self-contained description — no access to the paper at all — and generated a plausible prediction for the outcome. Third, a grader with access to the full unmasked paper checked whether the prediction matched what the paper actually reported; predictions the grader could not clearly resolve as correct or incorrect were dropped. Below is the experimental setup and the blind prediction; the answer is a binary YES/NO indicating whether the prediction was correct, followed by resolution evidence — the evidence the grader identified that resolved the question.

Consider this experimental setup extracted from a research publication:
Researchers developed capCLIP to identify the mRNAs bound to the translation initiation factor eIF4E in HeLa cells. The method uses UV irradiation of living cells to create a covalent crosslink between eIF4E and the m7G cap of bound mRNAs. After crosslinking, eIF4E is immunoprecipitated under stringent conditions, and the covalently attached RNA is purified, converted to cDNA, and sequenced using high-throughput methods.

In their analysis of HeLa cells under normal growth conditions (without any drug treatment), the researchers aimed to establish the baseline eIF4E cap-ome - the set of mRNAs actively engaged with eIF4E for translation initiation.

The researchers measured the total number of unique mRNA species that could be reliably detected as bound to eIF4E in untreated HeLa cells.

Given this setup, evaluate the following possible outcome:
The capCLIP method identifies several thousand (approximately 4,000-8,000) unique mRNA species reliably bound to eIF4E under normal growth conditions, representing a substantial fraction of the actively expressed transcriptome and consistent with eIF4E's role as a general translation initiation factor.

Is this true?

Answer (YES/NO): NO